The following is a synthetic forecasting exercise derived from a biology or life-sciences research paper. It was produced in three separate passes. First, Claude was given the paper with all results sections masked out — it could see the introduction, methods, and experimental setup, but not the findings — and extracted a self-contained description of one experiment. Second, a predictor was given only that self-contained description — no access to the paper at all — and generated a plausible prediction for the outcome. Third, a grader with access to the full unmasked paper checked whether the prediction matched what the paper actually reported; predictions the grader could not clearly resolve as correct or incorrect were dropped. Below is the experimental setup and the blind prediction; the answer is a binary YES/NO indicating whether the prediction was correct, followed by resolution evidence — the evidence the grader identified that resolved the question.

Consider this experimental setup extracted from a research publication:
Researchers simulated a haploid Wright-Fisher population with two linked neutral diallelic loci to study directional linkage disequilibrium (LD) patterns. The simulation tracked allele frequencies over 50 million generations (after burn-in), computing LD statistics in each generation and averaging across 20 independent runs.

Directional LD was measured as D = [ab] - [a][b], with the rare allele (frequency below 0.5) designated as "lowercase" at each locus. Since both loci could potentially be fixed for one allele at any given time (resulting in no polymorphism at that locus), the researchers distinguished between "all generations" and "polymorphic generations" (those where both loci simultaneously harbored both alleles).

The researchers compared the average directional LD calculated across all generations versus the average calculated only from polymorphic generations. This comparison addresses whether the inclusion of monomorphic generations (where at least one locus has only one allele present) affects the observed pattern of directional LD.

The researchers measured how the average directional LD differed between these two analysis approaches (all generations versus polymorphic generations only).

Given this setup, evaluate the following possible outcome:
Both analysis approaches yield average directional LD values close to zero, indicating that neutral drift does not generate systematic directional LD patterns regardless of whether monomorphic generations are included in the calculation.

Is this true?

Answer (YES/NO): NO